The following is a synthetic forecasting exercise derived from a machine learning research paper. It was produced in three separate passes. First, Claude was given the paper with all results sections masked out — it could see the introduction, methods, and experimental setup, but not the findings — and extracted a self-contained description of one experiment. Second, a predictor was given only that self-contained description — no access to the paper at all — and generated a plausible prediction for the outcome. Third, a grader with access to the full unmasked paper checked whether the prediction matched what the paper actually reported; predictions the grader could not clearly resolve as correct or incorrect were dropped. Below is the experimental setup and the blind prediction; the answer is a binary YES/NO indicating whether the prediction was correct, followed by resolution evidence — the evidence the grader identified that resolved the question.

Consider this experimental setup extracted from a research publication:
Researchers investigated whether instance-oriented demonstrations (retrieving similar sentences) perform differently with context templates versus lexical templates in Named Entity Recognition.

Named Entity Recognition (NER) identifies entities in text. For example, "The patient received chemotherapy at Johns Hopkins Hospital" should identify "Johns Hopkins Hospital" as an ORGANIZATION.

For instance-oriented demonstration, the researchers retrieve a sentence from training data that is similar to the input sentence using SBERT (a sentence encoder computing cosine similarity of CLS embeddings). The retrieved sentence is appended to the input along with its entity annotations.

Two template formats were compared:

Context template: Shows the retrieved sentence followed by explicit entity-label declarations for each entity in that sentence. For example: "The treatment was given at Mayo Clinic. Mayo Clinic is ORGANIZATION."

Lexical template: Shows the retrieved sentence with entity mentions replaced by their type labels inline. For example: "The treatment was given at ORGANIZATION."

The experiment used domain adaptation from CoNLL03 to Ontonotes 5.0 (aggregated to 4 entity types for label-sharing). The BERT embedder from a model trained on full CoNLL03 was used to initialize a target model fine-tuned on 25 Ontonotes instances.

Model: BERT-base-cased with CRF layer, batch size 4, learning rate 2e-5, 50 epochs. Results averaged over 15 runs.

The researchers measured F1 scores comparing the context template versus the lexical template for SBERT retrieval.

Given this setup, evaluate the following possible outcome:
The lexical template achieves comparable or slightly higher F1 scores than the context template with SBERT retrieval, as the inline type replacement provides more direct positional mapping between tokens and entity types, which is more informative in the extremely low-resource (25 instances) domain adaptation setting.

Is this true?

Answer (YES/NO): YES